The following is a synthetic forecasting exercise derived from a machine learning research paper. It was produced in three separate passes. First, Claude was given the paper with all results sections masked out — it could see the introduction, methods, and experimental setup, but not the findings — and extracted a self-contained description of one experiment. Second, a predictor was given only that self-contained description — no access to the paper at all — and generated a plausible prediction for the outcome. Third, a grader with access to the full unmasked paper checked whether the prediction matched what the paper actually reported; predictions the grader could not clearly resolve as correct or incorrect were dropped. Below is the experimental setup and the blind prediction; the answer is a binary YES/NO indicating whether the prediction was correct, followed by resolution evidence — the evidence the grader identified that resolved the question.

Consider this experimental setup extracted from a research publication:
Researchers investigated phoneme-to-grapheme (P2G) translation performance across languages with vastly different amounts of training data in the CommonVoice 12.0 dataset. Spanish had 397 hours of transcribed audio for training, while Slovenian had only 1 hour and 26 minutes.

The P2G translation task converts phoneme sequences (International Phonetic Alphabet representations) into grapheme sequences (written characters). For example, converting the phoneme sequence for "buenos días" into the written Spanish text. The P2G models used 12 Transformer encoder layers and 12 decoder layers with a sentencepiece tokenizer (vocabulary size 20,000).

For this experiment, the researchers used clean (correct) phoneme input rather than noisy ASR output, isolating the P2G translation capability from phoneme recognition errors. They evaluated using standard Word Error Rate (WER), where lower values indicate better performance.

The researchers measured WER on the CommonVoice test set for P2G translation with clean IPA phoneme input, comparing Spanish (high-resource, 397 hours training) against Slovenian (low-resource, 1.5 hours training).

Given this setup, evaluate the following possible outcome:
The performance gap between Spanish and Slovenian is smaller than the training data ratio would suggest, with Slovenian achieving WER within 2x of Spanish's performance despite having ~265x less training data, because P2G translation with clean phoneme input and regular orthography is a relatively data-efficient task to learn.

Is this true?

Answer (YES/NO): NO